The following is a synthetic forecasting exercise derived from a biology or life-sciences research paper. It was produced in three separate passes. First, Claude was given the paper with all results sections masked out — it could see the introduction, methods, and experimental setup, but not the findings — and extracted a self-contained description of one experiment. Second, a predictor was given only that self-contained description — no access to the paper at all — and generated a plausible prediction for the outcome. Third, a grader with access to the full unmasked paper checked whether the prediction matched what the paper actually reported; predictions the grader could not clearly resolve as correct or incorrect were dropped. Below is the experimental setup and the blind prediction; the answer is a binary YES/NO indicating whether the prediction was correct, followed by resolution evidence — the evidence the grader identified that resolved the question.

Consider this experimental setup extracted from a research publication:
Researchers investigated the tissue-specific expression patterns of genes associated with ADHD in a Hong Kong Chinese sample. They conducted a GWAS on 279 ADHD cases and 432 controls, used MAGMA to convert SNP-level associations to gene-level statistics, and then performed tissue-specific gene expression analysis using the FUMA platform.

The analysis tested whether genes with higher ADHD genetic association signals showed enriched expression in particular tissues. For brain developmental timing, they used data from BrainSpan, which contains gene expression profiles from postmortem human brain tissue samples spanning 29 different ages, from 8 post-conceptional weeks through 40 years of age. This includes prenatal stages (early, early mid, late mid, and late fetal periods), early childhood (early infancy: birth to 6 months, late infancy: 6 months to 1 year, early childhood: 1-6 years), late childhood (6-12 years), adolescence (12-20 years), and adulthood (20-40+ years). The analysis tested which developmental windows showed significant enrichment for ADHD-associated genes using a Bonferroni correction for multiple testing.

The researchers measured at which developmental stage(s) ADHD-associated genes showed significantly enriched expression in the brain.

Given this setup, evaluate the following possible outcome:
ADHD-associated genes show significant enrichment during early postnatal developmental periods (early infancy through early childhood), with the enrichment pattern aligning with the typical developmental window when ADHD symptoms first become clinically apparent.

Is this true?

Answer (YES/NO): NO